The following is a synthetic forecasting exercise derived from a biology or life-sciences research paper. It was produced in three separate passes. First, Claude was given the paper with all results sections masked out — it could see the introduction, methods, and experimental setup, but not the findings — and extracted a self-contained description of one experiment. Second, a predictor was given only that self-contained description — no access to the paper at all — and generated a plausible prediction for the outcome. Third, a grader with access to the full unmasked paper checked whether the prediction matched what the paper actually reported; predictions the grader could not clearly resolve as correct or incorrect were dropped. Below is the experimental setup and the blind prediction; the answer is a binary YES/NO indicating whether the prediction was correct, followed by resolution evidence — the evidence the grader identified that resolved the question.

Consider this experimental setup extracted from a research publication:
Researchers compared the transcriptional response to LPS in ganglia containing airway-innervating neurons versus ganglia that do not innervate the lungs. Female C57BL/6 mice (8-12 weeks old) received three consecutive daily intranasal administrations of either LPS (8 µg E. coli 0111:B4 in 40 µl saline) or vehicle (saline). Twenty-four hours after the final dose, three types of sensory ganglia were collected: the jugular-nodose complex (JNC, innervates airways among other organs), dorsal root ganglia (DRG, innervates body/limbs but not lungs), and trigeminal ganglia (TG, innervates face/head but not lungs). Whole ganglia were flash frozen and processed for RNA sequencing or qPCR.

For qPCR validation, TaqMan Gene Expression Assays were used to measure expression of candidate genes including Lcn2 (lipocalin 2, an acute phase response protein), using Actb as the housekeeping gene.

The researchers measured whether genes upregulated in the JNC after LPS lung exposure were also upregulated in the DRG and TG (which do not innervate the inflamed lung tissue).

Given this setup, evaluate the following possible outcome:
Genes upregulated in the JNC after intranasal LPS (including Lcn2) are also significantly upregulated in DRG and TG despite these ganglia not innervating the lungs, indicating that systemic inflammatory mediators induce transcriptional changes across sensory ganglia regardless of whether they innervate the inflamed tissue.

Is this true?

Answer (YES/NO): NO